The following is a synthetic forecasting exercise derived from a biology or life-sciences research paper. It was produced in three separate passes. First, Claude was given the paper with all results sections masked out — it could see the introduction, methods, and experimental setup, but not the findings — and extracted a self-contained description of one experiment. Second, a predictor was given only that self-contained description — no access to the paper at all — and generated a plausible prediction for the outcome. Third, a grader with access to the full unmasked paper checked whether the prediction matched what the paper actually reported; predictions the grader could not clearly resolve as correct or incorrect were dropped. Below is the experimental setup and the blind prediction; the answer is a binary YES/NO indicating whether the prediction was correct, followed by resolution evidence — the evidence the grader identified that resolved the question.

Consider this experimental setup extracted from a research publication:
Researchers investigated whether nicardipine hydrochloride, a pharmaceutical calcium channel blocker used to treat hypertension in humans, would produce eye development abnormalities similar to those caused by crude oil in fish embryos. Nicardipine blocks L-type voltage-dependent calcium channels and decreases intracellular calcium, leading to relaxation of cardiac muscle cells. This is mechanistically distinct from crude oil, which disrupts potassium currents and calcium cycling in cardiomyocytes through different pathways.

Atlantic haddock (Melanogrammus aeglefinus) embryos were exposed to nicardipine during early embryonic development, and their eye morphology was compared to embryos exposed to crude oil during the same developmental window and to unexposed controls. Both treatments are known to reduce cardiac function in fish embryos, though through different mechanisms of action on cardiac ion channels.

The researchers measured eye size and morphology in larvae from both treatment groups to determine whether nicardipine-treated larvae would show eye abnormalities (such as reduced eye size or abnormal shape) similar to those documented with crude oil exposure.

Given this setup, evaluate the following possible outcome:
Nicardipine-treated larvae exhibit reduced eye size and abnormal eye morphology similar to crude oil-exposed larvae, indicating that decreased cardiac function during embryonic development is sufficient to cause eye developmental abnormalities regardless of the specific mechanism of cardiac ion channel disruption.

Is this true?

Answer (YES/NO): YES